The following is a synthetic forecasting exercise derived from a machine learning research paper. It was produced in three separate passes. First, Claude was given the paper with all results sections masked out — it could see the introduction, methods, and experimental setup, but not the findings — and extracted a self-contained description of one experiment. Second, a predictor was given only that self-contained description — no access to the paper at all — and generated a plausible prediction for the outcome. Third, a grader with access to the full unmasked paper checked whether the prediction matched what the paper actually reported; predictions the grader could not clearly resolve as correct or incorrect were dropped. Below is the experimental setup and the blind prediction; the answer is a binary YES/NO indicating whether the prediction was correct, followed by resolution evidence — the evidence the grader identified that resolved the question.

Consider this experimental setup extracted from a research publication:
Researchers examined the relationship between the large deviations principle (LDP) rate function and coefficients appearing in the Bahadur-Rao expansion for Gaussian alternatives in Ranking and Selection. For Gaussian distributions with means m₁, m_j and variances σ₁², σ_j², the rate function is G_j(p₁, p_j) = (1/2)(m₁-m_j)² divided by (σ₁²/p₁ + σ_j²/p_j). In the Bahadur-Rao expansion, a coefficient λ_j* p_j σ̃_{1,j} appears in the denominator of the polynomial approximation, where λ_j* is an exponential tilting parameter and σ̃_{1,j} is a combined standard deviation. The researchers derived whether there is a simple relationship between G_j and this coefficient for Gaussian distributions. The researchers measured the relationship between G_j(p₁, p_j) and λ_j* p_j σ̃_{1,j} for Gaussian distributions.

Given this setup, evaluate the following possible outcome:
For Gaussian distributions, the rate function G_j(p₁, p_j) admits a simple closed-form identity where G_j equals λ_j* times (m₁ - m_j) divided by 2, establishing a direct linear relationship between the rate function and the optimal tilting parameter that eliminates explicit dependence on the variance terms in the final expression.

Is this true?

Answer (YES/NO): NO